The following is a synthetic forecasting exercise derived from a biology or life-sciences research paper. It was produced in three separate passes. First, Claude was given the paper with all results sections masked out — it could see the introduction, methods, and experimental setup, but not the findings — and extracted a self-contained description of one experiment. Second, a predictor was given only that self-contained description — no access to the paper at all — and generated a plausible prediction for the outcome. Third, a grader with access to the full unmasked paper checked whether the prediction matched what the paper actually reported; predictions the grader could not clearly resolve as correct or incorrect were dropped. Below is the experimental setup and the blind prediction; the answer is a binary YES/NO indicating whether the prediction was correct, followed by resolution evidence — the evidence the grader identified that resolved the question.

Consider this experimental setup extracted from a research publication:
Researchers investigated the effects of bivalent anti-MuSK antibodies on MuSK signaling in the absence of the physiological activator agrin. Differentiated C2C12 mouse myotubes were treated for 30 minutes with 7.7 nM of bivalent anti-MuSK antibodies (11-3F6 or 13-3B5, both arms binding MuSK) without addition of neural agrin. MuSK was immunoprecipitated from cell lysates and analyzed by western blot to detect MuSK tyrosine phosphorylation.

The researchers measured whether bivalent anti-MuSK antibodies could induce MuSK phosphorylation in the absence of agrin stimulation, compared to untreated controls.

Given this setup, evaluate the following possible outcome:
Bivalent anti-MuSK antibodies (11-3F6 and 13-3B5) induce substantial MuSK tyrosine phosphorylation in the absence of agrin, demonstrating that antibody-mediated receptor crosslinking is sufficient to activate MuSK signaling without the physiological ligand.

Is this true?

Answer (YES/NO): YES